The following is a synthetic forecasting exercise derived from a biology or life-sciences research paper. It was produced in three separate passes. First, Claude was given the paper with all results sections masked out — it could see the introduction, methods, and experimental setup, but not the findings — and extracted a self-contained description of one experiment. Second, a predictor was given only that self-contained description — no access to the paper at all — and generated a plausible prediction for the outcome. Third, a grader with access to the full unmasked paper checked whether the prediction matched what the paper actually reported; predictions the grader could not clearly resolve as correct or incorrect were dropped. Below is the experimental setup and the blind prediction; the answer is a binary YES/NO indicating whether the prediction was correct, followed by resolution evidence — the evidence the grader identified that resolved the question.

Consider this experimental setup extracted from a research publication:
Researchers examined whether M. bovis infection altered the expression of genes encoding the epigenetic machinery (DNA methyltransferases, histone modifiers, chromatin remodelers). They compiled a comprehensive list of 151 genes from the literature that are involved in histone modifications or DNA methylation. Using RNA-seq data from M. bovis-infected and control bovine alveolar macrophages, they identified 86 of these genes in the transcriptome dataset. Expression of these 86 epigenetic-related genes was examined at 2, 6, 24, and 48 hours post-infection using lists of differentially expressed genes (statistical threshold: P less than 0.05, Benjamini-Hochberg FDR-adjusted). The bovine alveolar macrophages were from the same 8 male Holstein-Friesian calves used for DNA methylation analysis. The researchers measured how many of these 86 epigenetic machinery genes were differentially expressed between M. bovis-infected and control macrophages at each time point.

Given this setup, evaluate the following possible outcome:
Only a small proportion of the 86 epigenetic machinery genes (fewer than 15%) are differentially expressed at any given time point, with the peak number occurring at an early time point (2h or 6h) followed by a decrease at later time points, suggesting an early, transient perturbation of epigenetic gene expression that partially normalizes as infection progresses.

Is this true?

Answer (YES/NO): NO